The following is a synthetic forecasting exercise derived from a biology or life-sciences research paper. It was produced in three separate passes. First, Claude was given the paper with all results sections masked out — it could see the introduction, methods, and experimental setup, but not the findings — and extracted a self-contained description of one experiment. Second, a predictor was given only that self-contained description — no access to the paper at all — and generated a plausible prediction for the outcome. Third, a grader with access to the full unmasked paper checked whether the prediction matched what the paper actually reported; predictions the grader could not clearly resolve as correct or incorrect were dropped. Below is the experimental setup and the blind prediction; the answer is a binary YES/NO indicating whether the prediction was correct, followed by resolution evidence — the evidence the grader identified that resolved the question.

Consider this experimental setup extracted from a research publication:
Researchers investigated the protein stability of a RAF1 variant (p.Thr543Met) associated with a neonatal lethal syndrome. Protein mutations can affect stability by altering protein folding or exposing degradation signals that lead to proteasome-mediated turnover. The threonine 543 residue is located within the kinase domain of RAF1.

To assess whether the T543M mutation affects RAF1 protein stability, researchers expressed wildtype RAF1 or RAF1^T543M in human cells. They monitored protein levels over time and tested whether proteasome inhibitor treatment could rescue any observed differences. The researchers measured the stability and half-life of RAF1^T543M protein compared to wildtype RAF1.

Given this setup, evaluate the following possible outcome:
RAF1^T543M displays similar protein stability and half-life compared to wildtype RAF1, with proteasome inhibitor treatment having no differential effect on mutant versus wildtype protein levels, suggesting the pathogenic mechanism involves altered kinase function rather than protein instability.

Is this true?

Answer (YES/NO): NO